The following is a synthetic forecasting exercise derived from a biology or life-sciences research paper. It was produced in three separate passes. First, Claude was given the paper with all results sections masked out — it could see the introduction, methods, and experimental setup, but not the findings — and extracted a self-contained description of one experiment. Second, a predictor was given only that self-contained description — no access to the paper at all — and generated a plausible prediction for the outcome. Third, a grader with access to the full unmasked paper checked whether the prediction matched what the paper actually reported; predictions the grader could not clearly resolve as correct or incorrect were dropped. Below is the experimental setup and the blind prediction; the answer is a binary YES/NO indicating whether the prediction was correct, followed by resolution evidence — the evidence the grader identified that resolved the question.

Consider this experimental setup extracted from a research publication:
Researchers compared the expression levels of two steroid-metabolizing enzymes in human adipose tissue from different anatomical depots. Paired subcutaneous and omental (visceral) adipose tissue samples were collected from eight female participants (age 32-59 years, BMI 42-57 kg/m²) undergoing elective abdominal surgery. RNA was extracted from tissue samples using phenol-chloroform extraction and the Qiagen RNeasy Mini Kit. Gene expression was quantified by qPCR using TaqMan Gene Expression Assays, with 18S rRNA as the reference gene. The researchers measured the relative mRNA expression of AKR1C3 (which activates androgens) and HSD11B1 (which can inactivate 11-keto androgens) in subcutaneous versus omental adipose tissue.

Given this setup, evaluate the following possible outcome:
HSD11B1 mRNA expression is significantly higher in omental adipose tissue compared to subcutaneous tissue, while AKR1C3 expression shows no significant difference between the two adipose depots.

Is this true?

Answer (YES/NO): NO